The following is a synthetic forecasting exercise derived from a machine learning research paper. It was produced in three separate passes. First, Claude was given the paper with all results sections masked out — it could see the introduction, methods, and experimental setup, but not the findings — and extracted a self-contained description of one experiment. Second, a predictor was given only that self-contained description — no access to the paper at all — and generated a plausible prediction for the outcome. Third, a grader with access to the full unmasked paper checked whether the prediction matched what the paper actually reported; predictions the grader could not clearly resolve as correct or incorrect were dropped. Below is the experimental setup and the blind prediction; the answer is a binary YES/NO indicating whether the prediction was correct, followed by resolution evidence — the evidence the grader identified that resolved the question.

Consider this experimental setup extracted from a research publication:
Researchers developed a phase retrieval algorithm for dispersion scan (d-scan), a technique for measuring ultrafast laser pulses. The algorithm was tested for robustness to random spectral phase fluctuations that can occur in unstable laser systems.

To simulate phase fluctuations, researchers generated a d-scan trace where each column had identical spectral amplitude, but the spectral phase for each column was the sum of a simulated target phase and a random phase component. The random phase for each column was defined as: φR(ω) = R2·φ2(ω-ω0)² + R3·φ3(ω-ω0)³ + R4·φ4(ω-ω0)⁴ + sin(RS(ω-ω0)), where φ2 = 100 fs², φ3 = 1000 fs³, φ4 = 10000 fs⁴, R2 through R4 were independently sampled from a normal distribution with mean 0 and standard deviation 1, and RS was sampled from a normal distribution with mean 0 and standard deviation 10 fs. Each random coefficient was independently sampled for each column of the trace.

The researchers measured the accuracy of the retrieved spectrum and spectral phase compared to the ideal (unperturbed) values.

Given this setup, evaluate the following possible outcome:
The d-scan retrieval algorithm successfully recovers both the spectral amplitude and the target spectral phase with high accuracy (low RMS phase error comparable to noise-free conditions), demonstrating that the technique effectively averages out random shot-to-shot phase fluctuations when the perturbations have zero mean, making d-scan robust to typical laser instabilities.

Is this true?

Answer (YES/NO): YES